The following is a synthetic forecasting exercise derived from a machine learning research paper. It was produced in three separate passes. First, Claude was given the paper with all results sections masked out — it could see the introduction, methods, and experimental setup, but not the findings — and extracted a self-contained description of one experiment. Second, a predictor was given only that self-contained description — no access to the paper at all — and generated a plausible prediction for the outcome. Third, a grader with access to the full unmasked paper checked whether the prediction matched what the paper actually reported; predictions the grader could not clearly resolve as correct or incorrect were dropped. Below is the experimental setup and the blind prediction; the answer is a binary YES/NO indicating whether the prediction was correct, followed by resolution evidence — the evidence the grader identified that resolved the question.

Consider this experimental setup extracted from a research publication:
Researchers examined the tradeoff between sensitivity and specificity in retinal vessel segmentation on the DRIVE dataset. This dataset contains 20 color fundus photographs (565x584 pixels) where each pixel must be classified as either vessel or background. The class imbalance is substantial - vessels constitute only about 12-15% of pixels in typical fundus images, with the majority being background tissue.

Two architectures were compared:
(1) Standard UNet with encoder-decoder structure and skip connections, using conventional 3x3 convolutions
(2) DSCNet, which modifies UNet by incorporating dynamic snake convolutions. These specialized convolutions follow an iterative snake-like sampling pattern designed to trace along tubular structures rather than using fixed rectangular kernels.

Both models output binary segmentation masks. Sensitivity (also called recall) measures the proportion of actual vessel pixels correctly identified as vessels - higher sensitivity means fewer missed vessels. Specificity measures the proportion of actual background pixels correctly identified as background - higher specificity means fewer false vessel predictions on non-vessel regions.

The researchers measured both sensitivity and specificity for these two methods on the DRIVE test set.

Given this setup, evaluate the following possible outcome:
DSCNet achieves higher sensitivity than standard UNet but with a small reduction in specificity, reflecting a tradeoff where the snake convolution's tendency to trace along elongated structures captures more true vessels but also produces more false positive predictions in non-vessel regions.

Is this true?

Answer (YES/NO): YES